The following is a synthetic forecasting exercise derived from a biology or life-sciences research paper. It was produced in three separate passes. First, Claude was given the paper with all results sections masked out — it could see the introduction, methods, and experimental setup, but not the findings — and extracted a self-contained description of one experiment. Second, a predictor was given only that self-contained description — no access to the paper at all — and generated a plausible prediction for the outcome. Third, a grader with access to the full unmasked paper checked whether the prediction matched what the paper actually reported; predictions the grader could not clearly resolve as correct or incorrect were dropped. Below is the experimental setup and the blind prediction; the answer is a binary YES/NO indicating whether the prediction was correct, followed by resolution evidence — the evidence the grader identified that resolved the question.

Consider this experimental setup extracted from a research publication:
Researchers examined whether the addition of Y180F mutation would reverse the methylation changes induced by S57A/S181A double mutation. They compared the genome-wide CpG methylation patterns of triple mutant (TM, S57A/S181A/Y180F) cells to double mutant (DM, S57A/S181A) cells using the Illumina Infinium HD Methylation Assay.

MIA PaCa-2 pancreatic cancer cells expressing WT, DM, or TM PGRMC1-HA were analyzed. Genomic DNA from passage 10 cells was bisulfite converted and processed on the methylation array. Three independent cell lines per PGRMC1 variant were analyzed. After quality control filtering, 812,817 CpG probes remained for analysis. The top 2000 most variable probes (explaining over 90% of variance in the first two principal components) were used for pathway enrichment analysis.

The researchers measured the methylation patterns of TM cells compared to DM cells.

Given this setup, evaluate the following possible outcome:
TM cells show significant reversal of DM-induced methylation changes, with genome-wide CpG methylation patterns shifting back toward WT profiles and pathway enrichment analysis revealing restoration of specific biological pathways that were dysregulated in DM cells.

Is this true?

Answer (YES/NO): NO